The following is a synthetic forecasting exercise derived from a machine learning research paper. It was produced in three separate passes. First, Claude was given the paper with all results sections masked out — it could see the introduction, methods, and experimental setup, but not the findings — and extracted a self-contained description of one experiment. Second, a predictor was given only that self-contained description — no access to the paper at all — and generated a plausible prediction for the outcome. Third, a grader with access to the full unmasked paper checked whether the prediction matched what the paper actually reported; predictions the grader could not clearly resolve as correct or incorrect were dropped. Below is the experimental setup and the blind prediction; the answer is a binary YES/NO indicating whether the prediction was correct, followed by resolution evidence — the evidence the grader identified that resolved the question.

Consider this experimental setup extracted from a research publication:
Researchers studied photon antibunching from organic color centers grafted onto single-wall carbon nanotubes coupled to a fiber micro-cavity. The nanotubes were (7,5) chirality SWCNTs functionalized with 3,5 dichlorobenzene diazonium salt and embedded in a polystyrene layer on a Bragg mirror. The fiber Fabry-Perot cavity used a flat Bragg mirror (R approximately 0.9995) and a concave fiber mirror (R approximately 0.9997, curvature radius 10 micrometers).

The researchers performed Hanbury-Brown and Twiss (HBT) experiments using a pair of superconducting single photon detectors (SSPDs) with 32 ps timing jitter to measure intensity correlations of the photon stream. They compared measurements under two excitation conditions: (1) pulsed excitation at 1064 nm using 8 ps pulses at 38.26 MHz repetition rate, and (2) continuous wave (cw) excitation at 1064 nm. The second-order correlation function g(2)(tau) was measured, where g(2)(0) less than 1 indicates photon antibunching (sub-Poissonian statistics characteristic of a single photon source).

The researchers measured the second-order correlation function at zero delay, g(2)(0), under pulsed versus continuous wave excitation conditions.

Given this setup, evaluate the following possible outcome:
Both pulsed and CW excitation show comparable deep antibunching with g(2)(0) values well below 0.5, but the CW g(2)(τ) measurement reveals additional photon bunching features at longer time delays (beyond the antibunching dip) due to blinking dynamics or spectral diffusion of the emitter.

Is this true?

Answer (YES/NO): NO